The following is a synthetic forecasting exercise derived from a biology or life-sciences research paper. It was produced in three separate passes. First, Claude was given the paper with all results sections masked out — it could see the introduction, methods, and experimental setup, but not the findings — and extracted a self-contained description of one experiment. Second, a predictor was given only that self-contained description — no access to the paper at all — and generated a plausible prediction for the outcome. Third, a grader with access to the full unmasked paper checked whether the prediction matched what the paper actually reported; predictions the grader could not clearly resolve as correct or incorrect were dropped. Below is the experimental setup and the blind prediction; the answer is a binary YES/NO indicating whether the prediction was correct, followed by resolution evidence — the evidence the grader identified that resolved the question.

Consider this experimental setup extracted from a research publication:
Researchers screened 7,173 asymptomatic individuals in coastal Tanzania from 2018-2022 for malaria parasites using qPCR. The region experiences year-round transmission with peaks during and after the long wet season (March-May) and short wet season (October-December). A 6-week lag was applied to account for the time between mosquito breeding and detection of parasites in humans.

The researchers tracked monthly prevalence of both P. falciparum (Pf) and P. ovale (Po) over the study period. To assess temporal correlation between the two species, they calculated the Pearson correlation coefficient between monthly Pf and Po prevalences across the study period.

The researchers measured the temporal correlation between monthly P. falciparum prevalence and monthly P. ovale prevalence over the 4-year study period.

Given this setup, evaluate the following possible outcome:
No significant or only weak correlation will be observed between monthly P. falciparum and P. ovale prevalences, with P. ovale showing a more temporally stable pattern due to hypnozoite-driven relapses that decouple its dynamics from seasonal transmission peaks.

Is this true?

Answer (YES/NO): NO